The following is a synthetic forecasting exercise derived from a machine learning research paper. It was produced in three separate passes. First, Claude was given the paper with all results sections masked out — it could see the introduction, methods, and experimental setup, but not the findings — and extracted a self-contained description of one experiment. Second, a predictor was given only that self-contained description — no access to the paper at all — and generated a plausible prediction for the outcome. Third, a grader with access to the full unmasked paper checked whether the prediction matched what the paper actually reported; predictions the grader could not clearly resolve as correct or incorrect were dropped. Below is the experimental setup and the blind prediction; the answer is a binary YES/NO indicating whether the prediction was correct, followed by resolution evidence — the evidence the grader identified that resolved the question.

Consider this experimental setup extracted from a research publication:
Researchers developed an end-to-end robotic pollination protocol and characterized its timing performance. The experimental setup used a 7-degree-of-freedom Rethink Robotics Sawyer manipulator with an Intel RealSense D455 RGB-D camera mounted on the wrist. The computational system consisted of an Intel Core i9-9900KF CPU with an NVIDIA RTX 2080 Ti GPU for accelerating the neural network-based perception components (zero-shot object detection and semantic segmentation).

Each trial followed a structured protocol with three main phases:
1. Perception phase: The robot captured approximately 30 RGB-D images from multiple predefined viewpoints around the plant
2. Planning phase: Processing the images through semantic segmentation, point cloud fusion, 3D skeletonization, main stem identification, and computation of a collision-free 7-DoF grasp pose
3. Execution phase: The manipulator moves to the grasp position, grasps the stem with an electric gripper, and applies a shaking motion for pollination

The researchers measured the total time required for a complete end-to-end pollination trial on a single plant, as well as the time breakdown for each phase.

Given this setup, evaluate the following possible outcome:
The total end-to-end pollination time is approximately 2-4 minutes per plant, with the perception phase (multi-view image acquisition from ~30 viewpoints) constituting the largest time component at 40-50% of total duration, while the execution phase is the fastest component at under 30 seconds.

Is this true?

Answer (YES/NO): NO